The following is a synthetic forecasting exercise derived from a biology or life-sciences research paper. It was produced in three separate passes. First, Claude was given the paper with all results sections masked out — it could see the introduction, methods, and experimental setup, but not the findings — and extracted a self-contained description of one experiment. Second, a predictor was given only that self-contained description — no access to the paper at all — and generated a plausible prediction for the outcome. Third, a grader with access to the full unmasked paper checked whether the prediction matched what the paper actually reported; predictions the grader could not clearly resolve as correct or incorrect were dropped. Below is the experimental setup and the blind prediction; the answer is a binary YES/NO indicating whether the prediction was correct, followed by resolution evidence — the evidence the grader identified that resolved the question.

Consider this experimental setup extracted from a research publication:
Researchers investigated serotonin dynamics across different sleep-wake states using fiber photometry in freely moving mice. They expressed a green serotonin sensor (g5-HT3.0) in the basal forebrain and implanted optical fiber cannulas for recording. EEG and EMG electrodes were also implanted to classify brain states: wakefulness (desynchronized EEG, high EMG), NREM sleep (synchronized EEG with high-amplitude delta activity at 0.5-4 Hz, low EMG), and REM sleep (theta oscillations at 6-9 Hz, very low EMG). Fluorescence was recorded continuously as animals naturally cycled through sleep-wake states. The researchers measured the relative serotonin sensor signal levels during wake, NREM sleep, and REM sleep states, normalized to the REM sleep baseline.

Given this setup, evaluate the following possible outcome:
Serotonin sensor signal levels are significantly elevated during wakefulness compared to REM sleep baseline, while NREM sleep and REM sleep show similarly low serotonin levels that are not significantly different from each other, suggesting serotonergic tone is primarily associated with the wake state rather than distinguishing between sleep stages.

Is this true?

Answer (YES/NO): NO